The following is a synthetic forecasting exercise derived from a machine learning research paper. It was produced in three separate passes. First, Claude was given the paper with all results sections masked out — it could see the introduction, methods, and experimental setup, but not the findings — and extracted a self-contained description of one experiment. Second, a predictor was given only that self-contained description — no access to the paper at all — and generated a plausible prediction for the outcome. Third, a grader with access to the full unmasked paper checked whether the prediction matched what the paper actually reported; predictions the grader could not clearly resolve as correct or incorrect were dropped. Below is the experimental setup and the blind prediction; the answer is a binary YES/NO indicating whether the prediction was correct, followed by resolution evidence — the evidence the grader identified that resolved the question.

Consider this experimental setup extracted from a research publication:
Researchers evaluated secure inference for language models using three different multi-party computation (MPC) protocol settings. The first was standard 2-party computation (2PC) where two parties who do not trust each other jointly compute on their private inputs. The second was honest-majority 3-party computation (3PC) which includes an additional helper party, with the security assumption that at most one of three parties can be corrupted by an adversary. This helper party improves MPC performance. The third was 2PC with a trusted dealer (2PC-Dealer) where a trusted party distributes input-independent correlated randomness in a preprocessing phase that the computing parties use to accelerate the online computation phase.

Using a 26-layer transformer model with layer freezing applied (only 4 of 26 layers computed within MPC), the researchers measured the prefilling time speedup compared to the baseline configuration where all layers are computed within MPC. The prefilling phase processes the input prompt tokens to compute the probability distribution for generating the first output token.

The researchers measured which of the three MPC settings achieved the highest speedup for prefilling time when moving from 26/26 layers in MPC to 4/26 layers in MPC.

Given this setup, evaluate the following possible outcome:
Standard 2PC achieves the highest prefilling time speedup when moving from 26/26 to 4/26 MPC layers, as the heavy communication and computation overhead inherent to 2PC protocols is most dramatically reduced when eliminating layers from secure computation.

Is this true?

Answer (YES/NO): NO